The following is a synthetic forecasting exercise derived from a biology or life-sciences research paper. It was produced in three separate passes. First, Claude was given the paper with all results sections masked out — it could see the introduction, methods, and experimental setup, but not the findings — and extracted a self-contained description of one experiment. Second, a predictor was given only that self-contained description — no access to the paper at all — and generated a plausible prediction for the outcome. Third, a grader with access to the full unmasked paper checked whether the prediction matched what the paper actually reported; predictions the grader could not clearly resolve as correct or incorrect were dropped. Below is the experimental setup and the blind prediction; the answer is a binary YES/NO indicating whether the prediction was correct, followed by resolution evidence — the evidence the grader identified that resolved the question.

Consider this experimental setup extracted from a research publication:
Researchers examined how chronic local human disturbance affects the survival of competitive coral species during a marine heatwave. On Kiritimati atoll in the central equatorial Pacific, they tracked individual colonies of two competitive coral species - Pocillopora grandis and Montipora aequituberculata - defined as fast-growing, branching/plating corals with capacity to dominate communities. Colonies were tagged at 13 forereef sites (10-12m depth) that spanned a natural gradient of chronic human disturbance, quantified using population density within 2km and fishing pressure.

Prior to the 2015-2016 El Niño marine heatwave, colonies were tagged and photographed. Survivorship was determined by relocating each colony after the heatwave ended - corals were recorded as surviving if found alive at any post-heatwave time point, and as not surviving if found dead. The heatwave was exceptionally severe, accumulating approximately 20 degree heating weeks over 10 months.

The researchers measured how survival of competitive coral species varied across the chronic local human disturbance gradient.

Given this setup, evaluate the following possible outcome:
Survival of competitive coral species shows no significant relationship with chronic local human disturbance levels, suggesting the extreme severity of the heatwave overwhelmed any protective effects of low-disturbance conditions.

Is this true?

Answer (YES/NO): YES